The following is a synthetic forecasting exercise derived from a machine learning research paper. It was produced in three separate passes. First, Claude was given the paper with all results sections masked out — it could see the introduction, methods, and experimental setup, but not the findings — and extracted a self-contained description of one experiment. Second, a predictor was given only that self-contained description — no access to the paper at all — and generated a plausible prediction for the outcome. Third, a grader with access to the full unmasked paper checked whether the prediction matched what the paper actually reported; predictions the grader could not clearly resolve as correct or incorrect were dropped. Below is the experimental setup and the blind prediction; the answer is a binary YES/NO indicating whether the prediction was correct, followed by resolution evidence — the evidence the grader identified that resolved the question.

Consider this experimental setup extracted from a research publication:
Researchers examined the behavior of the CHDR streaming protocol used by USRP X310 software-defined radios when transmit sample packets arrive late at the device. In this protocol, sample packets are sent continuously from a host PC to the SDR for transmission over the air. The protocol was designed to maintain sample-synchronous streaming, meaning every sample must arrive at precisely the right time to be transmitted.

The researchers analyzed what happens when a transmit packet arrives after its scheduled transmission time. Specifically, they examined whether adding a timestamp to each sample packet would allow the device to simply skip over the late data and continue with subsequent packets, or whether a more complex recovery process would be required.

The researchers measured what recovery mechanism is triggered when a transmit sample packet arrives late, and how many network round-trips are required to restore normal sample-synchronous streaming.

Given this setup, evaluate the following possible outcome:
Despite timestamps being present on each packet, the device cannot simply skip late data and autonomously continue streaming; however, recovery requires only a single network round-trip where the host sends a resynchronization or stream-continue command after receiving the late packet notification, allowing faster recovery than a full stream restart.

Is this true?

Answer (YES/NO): NO